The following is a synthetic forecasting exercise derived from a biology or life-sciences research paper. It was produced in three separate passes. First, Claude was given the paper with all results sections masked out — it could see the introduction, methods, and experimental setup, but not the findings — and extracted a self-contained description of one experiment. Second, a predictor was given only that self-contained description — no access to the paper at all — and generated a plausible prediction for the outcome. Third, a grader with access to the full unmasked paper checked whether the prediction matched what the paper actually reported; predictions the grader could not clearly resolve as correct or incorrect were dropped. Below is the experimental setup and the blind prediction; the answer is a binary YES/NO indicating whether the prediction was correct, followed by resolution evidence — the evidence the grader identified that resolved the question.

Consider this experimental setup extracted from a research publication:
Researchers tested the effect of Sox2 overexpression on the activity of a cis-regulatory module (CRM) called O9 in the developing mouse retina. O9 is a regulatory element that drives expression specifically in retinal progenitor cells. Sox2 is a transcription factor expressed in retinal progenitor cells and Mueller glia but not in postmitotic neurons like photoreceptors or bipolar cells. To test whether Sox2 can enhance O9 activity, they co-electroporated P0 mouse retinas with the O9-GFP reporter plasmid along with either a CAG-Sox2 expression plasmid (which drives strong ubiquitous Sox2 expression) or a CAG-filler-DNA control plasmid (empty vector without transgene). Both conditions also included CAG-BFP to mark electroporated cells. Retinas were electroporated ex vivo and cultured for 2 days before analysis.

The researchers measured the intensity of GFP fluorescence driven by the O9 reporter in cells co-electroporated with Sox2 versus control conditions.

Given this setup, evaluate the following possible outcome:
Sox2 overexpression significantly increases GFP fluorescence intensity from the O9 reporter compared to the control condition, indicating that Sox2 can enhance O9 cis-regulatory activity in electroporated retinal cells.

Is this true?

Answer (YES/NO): YES